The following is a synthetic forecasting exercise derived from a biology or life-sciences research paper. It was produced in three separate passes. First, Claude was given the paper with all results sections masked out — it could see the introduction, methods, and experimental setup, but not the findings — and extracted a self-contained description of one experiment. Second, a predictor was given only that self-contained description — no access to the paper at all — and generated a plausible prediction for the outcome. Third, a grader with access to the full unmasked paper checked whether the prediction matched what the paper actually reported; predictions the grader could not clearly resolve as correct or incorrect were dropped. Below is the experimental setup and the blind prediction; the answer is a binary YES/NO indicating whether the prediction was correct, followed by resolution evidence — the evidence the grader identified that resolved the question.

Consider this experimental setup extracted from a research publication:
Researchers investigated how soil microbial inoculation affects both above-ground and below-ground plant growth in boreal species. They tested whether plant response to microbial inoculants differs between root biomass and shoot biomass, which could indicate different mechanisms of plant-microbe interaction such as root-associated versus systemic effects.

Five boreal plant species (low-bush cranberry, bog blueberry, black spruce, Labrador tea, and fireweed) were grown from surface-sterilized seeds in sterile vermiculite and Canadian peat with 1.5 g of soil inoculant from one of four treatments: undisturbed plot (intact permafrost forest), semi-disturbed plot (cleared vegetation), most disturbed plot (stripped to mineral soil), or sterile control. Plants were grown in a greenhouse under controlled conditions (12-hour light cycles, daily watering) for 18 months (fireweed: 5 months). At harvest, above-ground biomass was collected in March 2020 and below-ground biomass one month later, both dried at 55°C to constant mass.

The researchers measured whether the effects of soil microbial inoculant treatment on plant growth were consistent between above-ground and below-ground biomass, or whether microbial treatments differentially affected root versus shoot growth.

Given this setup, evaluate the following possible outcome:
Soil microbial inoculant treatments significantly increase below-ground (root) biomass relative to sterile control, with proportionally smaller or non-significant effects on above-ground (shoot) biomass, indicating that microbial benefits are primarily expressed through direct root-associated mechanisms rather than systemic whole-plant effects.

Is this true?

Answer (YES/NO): NO